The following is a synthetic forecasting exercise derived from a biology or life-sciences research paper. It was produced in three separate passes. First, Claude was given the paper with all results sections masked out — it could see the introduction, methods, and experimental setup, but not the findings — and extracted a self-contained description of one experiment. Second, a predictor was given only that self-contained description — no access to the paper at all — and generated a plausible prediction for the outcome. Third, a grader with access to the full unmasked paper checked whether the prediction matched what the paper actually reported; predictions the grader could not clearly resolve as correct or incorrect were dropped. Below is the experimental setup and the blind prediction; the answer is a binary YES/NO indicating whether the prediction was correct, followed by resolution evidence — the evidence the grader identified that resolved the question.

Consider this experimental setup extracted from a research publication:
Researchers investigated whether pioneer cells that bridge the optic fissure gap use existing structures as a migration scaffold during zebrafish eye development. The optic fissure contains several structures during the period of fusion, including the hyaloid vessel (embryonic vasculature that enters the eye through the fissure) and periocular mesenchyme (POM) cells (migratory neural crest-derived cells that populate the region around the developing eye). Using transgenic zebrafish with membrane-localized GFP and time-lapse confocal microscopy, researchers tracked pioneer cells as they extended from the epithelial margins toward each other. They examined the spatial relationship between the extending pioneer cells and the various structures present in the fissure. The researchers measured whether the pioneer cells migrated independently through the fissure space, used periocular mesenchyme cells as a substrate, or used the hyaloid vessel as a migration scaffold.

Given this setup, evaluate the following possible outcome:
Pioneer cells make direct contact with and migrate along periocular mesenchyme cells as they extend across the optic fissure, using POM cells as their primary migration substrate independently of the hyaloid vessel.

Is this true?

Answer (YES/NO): NO